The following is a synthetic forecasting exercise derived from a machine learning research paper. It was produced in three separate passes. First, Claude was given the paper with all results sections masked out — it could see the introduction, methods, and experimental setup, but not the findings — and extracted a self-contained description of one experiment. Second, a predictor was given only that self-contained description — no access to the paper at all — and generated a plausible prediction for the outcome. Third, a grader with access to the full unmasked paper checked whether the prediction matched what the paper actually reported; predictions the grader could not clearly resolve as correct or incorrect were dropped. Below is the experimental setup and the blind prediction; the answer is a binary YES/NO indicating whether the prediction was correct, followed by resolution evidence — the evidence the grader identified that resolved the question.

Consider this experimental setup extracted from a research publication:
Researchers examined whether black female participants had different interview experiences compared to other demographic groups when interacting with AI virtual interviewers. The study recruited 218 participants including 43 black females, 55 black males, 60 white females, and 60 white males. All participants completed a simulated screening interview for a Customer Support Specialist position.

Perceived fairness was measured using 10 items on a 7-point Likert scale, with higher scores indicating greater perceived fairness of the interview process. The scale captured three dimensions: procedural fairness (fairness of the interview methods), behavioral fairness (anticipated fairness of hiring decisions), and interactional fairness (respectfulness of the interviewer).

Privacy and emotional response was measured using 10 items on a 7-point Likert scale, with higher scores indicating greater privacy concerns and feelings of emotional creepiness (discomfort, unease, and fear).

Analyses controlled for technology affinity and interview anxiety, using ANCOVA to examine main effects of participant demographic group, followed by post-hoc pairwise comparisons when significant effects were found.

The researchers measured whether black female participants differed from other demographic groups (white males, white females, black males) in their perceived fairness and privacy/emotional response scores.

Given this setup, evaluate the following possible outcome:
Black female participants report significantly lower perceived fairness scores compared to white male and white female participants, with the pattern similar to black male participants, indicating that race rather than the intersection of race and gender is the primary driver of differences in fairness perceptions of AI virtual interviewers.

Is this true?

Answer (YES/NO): NO